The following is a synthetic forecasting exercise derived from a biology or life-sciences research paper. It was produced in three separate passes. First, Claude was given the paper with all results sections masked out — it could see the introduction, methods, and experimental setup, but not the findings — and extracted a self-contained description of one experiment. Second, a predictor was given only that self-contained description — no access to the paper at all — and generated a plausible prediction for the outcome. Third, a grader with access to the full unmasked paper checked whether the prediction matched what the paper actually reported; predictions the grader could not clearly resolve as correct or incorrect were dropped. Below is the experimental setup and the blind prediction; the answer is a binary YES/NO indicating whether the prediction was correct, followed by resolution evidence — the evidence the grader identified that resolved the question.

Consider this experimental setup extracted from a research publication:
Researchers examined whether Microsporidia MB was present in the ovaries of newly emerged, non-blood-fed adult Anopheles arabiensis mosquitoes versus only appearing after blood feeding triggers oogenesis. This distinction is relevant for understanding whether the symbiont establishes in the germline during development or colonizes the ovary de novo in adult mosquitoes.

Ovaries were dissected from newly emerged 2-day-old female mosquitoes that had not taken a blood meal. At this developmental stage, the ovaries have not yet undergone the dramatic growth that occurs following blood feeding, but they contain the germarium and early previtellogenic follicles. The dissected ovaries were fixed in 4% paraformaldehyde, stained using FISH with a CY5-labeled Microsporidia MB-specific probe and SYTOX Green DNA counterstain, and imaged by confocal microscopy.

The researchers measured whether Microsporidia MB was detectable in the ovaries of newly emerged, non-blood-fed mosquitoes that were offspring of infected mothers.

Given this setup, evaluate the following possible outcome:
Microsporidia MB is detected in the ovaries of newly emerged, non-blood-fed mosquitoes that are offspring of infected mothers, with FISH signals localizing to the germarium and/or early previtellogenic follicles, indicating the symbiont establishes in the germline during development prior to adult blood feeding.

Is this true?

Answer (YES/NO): YES